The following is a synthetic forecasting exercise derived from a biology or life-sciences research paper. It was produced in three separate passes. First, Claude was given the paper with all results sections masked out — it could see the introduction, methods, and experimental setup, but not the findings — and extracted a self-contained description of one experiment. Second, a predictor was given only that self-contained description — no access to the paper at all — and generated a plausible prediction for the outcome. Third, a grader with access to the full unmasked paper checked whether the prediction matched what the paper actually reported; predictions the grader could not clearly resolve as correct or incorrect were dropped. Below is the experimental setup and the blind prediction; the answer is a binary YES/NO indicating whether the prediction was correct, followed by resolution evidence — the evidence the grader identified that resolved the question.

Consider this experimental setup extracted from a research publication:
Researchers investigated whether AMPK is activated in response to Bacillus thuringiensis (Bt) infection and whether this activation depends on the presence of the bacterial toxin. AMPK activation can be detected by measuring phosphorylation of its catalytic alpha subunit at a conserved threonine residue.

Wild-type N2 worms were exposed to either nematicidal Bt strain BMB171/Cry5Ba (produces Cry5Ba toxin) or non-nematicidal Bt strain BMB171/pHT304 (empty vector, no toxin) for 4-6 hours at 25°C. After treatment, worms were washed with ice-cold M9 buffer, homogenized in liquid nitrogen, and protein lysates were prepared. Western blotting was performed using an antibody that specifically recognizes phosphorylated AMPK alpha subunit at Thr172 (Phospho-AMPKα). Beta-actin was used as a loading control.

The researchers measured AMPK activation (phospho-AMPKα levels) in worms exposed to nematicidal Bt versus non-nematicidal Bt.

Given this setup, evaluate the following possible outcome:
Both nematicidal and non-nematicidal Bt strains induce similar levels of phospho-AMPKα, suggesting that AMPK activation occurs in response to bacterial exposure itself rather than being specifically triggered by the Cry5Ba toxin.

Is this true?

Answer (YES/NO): NO